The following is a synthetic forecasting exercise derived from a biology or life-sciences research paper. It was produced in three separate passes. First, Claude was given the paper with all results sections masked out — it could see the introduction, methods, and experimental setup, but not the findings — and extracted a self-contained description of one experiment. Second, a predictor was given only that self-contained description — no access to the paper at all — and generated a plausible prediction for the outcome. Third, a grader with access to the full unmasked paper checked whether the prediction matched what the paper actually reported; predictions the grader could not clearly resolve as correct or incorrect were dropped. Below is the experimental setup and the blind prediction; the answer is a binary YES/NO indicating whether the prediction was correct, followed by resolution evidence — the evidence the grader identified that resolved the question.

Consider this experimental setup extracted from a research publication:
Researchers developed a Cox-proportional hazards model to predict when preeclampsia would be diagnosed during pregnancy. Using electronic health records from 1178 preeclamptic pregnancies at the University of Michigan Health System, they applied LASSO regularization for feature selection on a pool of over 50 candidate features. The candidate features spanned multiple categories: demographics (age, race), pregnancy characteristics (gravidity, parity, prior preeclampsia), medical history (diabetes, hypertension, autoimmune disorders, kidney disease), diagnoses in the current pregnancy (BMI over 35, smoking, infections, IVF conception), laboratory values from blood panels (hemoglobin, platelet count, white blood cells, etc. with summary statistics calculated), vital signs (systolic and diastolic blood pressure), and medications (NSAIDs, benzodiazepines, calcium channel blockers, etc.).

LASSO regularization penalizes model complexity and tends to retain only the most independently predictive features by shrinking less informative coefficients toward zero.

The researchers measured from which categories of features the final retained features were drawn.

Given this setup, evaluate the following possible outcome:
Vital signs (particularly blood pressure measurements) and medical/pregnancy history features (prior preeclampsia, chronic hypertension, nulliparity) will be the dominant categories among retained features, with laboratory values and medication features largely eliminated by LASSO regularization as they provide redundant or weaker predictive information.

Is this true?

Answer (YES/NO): NO